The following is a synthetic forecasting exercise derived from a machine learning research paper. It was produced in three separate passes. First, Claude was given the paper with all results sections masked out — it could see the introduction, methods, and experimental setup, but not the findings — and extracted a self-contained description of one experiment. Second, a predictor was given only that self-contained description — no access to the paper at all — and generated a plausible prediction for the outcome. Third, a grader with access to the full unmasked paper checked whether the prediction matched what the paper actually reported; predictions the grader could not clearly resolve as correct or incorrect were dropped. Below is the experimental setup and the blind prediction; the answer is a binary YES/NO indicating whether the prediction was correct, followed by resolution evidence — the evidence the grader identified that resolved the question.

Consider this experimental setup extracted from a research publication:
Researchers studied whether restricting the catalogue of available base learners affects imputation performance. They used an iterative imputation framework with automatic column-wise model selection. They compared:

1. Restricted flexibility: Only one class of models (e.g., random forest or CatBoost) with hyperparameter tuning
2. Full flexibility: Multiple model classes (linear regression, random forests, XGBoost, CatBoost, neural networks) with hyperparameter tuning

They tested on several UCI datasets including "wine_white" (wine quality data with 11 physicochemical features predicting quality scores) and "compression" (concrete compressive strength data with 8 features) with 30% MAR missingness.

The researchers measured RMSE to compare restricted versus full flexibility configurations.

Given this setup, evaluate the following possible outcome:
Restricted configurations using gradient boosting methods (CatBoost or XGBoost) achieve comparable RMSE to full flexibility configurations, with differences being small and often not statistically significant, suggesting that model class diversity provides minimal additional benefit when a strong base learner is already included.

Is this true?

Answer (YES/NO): NO